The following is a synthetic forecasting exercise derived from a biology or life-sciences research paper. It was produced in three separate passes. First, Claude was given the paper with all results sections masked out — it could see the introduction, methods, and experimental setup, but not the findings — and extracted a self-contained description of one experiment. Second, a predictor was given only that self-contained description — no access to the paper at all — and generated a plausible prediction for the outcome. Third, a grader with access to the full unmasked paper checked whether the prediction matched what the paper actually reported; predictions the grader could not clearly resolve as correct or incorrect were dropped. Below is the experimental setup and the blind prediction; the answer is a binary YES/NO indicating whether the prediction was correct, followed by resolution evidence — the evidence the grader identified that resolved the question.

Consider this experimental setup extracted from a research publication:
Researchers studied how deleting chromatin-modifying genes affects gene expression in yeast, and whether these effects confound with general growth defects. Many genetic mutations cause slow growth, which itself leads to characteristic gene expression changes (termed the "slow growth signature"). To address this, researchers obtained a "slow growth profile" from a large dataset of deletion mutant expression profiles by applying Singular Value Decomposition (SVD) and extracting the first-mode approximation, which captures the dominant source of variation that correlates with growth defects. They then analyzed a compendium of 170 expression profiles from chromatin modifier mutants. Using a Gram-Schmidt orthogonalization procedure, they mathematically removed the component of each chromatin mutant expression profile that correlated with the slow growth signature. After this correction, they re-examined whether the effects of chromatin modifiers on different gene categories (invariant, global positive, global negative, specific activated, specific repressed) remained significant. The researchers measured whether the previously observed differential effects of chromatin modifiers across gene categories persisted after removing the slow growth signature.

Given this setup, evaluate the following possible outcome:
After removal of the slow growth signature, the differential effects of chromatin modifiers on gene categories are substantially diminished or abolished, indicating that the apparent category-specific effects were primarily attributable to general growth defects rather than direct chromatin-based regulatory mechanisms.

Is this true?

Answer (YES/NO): NO